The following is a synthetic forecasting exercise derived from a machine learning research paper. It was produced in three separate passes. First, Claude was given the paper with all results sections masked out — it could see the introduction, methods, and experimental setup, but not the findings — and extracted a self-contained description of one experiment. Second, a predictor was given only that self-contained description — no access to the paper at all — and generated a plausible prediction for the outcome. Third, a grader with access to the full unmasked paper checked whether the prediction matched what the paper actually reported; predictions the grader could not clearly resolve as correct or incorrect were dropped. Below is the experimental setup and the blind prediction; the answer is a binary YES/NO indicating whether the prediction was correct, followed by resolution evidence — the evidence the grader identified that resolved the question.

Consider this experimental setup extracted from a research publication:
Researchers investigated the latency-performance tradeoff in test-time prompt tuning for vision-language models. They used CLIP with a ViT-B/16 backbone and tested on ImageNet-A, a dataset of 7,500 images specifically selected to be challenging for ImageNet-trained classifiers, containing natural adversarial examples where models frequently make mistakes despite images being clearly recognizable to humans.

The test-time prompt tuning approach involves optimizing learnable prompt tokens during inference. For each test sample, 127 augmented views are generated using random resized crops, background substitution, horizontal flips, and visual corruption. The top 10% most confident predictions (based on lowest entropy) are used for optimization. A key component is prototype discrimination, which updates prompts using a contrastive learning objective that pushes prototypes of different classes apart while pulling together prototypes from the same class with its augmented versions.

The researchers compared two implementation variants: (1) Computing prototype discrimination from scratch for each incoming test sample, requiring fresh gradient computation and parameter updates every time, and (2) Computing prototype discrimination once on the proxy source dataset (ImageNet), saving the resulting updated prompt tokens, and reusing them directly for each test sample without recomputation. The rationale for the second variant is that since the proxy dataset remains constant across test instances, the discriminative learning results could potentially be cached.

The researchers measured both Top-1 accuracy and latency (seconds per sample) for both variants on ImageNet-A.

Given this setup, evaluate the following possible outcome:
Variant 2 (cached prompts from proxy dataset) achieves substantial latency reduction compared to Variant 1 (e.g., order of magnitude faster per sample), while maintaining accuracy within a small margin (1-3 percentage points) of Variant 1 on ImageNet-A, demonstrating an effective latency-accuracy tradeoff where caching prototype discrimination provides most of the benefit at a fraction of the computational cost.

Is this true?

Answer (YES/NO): NO